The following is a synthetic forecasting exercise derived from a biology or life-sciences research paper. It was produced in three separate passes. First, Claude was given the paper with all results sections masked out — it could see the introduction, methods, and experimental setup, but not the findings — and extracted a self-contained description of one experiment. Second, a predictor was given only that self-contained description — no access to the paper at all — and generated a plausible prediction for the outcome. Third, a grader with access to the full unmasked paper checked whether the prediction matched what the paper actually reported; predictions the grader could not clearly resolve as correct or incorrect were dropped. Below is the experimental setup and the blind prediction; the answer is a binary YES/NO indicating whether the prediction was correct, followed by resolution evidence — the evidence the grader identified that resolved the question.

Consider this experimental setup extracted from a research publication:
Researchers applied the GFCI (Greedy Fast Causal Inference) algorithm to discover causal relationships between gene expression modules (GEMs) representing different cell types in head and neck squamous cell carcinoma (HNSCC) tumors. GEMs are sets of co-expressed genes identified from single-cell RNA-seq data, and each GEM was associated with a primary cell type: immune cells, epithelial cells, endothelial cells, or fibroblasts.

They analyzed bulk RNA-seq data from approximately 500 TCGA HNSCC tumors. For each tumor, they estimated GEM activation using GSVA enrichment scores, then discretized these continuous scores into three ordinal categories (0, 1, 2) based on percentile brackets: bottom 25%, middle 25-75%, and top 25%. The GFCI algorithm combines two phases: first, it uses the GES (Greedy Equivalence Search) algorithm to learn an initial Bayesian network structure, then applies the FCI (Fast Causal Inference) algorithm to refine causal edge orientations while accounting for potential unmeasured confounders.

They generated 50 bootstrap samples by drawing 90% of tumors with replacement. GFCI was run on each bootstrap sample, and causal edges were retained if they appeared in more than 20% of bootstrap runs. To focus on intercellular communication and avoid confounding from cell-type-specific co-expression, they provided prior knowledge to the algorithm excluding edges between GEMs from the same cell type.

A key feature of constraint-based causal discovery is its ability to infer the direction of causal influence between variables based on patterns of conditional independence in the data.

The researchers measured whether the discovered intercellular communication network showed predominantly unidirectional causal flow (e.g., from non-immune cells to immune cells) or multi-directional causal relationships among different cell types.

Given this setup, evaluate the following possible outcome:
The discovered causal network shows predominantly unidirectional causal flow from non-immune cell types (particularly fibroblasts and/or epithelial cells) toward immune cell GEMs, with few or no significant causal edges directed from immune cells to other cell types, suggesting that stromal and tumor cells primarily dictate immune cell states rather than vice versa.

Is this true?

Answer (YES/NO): NO